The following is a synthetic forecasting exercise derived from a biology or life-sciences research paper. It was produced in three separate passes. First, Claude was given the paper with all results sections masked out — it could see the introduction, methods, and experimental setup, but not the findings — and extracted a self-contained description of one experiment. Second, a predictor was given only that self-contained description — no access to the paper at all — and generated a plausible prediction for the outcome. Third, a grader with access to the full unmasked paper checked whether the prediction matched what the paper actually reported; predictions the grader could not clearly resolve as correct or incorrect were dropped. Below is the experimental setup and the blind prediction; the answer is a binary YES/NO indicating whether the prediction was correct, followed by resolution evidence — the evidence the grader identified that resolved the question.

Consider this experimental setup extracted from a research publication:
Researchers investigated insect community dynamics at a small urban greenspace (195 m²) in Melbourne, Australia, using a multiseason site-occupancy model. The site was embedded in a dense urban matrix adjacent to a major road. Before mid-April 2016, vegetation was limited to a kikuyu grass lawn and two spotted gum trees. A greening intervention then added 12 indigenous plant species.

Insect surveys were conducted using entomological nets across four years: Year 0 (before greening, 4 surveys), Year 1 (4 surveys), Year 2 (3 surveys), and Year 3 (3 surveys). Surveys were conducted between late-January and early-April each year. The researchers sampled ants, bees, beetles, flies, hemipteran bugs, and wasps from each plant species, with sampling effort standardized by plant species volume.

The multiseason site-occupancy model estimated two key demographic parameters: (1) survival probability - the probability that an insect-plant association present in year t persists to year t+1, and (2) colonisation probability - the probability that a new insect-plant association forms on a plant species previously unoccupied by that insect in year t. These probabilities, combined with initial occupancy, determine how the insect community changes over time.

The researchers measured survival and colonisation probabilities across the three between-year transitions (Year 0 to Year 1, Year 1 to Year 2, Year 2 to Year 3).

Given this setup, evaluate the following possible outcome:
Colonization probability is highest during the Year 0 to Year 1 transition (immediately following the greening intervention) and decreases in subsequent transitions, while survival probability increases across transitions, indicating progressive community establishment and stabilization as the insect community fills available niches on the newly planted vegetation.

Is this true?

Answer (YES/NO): YES